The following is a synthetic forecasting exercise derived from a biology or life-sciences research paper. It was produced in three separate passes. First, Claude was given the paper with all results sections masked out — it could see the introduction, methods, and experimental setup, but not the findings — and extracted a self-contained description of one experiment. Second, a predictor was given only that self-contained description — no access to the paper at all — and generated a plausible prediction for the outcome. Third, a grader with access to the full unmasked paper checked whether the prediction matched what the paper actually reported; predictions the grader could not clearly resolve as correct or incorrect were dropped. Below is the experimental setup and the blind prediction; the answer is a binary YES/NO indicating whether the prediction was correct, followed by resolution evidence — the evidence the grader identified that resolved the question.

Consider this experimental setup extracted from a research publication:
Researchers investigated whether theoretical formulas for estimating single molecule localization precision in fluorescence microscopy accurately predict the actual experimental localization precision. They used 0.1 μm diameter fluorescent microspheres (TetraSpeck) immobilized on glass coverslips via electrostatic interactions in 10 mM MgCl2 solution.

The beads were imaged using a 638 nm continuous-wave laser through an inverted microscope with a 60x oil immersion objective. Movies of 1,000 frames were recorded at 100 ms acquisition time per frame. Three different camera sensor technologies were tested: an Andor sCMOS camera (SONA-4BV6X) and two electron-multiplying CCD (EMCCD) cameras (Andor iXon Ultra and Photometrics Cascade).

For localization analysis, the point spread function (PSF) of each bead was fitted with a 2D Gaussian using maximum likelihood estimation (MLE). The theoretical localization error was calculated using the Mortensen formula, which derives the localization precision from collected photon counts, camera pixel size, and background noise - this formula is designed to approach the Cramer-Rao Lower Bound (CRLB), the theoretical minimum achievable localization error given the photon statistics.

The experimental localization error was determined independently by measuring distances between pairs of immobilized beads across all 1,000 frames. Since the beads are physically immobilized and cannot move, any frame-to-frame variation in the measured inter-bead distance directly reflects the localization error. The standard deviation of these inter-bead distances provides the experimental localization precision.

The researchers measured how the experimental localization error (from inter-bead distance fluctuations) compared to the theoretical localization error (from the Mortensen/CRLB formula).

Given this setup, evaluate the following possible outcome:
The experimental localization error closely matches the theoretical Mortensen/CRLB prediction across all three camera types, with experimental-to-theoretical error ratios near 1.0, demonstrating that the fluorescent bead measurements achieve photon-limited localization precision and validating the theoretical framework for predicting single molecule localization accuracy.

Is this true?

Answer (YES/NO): NO